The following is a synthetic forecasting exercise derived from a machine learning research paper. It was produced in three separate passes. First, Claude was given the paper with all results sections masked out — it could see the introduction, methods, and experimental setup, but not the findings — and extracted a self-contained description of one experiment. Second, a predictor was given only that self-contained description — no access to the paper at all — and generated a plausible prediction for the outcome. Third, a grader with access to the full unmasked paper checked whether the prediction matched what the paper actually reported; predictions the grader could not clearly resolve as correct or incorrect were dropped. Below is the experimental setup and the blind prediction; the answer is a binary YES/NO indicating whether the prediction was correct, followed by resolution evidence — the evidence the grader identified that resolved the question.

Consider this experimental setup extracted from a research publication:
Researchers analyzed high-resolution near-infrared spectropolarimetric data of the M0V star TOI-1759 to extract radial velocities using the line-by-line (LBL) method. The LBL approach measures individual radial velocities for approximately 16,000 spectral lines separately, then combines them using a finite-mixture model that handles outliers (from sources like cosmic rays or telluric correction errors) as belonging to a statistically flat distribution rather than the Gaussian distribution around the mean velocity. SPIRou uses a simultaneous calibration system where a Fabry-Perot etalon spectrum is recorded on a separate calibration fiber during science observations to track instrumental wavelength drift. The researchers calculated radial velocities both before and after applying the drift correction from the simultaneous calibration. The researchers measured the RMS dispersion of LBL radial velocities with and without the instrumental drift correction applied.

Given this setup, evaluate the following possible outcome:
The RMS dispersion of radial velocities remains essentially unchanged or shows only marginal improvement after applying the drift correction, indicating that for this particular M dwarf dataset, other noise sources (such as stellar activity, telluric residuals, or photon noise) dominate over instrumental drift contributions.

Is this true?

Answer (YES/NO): NO